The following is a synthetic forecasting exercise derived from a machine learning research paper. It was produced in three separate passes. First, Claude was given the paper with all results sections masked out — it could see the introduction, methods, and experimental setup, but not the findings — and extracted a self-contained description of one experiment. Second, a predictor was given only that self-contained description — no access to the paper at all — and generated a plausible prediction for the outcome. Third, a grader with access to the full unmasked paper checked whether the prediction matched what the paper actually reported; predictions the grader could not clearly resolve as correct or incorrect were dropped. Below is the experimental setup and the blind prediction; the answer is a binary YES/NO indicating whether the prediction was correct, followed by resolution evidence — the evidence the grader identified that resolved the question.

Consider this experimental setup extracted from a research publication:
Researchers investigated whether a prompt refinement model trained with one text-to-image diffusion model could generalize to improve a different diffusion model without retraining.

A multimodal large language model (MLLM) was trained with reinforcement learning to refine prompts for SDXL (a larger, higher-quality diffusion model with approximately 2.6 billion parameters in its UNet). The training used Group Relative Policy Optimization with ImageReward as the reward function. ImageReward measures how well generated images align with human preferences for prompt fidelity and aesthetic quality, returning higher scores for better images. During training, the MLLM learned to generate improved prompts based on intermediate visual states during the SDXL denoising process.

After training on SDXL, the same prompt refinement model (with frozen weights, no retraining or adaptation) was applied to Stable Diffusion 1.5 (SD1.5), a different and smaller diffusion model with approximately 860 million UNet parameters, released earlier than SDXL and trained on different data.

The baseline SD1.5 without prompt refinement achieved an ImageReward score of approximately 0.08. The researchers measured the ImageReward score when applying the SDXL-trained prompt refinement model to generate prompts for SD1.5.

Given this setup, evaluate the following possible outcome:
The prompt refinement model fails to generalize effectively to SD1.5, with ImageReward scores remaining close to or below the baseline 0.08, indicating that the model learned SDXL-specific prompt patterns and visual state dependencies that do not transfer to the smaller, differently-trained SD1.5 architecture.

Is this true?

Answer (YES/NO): NO